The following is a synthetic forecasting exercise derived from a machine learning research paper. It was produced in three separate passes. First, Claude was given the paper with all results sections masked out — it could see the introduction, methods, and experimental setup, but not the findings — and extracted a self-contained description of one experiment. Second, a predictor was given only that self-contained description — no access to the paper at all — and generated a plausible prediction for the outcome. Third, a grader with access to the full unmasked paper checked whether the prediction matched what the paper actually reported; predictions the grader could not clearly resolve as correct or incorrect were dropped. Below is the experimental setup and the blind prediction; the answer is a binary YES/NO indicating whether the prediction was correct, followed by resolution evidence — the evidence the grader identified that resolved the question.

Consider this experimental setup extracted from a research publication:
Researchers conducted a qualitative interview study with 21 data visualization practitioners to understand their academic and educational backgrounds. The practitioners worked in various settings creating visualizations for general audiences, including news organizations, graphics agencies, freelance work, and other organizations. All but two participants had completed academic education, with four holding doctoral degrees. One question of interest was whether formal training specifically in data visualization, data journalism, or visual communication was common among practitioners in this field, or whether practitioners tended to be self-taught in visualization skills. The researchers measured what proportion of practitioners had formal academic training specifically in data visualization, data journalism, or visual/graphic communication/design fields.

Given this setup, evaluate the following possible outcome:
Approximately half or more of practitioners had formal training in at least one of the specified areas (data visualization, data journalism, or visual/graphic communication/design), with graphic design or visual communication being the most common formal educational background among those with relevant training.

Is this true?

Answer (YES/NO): NO